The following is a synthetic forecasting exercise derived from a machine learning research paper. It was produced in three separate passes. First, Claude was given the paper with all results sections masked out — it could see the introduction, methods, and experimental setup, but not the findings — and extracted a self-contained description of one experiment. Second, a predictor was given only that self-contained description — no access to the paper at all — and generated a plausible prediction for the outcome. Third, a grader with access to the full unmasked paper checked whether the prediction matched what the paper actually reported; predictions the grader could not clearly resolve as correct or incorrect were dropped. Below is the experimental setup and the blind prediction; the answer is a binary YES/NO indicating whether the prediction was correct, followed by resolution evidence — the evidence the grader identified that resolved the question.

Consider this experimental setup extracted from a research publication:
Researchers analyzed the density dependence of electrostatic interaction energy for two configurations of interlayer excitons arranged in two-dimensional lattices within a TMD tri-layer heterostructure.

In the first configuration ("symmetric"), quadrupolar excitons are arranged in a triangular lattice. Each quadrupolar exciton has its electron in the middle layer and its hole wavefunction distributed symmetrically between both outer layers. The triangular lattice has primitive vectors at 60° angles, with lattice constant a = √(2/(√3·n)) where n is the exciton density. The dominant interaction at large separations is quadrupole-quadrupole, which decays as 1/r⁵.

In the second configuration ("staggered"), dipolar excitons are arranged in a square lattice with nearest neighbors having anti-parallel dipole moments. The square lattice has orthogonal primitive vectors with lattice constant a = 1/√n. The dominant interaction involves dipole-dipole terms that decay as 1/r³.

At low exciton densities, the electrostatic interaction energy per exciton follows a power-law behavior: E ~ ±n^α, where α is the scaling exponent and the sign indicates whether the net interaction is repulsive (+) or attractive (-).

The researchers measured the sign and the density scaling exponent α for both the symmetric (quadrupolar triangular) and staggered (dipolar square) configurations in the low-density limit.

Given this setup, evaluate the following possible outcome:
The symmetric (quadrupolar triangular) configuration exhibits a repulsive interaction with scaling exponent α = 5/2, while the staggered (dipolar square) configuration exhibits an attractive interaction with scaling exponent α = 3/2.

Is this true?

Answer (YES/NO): YES